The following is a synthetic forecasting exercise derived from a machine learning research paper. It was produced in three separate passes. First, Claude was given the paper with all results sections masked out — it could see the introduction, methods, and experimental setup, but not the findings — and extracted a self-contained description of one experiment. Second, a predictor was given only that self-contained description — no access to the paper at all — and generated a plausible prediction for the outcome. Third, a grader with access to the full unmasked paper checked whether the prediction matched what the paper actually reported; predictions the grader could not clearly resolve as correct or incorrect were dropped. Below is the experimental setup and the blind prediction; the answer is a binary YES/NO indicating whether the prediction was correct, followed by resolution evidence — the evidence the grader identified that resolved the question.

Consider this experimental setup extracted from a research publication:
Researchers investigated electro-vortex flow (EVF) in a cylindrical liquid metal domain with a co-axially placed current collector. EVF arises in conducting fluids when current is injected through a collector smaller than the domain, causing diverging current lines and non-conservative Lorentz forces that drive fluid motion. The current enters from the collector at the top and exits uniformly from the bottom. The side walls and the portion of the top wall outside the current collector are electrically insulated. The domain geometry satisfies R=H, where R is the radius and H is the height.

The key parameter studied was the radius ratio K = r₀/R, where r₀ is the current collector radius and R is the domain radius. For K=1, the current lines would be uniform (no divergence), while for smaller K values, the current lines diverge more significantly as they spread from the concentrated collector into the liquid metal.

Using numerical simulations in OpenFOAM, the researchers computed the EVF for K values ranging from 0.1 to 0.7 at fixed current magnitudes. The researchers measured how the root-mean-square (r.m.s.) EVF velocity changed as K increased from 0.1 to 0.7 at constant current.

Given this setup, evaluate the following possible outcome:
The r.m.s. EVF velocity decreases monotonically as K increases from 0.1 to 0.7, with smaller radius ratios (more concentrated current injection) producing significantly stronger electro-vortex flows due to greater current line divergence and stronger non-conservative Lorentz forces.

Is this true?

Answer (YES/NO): YES